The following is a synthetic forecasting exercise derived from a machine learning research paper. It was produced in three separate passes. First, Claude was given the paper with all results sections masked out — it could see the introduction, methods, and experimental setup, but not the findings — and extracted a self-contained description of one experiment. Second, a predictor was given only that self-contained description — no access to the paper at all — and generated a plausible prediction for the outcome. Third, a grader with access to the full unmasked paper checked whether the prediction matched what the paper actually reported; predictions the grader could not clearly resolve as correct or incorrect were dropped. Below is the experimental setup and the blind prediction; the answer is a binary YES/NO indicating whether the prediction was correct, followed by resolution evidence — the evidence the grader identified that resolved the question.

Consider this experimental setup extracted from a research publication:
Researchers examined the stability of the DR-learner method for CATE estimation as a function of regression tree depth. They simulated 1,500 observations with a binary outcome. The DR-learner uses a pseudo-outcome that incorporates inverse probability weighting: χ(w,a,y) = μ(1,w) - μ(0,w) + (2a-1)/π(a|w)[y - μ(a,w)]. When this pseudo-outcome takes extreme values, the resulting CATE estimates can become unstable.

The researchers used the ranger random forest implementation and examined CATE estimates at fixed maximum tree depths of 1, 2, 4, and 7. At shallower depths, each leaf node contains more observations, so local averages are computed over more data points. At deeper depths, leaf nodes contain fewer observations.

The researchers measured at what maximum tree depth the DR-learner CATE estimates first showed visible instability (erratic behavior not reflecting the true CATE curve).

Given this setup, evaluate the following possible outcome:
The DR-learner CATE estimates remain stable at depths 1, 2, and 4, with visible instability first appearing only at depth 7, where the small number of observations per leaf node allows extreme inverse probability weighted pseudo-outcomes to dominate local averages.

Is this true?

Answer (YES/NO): NO